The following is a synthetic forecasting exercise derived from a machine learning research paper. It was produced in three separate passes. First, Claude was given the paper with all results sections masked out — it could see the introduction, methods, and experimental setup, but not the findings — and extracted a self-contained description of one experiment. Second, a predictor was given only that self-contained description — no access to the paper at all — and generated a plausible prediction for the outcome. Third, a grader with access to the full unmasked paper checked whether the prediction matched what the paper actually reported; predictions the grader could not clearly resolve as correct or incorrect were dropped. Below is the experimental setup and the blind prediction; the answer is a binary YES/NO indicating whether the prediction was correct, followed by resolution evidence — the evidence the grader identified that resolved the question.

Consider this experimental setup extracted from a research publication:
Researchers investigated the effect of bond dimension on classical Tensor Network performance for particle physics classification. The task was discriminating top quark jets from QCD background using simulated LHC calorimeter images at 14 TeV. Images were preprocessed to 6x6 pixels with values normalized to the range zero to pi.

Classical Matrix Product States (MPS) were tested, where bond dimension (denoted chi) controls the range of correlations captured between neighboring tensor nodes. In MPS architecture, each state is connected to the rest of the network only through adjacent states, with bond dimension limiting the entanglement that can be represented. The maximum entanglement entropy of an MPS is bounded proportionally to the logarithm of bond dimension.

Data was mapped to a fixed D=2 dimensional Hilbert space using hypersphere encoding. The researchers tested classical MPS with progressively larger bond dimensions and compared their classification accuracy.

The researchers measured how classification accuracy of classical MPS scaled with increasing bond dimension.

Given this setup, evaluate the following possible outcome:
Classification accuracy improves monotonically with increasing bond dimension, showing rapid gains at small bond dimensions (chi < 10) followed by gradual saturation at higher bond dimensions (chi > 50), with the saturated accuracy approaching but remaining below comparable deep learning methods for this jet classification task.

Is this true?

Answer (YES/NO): NO